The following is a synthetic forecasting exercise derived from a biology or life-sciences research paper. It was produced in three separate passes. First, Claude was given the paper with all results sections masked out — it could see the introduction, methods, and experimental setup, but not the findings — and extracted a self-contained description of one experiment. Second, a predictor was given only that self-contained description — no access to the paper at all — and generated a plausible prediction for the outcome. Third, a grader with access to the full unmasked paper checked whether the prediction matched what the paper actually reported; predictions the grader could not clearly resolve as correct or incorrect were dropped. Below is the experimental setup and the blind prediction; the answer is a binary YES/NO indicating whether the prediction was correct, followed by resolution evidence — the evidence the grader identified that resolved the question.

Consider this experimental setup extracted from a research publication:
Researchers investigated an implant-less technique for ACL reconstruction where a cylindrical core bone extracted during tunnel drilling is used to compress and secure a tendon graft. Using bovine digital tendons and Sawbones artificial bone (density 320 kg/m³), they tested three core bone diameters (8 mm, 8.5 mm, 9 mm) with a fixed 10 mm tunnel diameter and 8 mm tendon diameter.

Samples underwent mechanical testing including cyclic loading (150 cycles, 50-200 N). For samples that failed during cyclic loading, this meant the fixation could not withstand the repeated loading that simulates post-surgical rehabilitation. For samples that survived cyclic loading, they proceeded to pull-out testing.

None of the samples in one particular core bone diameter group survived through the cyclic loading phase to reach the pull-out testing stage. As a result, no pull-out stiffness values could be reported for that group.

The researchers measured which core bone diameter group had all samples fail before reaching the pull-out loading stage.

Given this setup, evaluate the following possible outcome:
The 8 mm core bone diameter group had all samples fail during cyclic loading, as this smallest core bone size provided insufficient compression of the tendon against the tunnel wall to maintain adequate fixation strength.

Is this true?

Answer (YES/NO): YES